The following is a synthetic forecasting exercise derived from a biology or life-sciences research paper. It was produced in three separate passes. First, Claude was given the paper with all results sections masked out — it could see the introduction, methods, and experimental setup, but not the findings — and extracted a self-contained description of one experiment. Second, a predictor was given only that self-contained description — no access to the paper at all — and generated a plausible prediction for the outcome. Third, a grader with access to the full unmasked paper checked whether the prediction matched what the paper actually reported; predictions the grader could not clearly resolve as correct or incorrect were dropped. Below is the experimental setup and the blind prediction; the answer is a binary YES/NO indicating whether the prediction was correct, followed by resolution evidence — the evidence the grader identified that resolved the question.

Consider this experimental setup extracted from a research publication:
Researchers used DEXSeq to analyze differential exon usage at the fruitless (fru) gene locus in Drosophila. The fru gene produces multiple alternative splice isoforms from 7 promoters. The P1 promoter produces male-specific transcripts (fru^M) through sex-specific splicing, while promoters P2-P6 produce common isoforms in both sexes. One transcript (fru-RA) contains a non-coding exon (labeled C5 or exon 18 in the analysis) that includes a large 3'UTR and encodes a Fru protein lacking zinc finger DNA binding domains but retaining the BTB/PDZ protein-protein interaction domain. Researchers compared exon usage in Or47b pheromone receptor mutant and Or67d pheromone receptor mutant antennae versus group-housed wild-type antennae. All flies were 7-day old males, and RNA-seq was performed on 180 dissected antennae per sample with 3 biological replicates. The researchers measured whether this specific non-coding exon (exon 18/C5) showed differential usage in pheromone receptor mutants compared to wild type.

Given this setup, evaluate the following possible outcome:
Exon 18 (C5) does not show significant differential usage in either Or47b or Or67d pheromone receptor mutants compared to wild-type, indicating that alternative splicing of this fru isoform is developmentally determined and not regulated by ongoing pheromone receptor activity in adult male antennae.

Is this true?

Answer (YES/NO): NO